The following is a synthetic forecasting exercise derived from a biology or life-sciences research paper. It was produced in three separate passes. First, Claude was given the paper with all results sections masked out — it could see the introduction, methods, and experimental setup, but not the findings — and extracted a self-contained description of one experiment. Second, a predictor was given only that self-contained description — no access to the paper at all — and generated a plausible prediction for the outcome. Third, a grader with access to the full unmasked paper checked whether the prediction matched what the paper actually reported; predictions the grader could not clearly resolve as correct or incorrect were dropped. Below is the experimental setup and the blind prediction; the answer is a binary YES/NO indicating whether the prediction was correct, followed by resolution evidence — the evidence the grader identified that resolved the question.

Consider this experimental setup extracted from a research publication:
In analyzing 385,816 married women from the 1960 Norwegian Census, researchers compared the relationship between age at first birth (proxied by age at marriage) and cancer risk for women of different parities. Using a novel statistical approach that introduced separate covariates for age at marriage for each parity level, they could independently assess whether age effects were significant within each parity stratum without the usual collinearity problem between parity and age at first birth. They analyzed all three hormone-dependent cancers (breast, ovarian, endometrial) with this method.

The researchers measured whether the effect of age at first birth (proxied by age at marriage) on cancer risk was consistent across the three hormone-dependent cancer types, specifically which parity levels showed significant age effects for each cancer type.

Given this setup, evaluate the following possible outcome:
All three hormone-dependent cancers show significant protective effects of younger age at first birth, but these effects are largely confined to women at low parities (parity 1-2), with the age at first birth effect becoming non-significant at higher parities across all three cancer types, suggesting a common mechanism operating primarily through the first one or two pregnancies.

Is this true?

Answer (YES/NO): YES